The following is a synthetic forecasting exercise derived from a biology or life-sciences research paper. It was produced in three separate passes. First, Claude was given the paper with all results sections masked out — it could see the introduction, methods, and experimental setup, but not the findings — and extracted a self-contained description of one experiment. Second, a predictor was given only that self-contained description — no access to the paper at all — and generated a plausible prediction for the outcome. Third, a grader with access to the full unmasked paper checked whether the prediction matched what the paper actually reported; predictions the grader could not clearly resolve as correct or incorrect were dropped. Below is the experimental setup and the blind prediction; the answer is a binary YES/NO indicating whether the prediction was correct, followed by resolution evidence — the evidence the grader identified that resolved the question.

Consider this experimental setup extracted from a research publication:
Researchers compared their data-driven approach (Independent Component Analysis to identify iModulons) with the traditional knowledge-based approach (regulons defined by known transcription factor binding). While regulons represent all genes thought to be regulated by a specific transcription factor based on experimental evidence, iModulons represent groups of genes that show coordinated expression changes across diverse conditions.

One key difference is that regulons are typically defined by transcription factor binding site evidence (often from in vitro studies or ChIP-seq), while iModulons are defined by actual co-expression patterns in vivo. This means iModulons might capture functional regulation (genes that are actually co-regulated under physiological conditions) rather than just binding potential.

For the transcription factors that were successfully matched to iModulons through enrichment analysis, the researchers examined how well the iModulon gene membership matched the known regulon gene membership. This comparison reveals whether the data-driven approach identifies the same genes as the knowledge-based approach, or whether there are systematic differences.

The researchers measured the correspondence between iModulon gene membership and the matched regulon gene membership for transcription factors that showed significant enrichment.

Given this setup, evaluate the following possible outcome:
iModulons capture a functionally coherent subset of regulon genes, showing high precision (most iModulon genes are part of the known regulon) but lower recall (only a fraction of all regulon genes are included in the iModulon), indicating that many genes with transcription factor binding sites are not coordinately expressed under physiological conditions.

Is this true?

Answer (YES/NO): NO